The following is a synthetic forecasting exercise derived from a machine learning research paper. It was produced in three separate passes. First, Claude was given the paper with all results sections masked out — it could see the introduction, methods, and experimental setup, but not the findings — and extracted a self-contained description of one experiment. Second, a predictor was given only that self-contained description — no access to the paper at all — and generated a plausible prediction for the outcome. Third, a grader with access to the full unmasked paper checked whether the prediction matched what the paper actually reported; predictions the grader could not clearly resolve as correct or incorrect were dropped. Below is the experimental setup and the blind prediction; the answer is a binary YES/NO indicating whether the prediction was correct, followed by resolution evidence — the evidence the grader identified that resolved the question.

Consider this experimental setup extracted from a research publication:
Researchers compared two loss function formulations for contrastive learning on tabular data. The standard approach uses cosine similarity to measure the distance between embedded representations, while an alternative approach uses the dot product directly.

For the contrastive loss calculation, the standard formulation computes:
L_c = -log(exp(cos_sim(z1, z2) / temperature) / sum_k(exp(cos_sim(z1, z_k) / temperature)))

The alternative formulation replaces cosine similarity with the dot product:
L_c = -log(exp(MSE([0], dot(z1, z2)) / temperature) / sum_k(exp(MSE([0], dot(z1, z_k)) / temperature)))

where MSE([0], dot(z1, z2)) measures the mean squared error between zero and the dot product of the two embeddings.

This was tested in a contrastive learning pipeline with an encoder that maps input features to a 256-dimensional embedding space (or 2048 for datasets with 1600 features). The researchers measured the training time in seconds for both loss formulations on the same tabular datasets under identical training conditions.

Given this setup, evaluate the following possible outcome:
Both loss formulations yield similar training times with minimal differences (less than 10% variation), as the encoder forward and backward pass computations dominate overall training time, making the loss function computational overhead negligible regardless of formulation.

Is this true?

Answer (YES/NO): NO